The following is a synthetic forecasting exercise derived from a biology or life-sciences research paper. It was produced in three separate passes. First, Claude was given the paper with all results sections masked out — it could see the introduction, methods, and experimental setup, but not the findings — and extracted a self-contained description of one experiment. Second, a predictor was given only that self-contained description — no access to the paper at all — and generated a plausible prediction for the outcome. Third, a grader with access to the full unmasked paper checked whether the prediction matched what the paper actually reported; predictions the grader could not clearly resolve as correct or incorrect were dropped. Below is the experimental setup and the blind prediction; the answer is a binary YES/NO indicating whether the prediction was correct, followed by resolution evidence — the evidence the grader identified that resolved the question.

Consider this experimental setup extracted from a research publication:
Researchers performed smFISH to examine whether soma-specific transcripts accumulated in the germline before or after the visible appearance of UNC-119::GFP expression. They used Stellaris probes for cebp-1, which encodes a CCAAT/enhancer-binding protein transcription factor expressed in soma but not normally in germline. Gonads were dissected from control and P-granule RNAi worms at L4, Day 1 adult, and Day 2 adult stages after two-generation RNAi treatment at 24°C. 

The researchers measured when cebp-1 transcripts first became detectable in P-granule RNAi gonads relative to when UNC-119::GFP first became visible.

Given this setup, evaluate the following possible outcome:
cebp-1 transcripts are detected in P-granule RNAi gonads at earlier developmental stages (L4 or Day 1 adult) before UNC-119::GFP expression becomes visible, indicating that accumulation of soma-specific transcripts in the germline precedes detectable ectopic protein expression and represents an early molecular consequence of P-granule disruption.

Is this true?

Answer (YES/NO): YES